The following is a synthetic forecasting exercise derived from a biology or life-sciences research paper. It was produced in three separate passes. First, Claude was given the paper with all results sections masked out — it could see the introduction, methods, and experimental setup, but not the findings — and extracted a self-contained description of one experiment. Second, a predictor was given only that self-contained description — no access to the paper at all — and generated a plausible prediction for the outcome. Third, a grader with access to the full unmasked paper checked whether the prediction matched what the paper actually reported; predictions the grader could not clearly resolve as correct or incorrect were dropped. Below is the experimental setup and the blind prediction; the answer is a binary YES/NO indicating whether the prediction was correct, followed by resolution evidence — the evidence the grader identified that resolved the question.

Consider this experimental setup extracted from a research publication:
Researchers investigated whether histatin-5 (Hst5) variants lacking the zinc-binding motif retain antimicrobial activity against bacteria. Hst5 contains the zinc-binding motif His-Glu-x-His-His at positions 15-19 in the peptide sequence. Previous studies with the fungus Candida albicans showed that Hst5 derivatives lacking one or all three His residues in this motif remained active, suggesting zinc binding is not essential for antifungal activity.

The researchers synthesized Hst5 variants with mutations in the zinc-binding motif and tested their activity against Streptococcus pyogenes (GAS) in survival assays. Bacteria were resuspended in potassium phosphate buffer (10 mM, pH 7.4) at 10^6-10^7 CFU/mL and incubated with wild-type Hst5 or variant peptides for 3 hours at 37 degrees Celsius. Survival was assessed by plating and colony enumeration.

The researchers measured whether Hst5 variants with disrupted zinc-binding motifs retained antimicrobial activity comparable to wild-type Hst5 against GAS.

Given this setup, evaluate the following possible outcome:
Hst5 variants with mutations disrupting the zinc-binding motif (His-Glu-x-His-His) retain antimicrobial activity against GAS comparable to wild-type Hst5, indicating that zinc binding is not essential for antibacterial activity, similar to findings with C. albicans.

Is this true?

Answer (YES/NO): NO